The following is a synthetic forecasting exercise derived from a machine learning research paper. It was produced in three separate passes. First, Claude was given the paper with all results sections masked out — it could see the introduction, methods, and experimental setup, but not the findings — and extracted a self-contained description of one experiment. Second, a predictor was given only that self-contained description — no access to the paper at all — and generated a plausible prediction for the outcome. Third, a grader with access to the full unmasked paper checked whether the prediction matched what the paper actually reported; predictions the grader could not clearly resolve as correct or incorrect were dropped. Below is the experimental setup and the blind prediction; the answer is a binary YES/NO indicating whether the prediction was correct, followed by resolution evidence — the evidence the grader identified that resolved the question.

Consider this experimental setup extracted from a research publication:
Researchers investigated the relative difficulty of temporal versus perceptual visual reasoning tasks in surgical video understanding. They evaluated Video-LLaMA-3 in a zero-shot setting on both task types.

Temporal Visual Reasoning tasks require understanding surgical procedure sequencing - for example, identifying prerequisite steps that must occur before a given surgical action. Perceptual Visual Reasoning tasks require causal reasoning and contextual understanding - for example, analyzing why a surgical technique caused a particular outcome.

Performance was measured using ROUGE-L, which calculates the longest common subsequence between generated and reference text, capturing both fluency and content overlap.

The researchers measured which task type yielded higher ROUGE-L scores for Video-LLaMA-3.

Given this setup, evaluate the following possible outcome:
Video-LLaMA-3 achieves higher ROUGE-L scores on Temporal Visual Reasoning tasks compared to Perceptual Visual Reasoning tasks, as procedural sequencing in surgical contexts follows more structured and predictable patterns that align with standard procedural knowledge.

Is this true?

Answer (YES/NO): NO